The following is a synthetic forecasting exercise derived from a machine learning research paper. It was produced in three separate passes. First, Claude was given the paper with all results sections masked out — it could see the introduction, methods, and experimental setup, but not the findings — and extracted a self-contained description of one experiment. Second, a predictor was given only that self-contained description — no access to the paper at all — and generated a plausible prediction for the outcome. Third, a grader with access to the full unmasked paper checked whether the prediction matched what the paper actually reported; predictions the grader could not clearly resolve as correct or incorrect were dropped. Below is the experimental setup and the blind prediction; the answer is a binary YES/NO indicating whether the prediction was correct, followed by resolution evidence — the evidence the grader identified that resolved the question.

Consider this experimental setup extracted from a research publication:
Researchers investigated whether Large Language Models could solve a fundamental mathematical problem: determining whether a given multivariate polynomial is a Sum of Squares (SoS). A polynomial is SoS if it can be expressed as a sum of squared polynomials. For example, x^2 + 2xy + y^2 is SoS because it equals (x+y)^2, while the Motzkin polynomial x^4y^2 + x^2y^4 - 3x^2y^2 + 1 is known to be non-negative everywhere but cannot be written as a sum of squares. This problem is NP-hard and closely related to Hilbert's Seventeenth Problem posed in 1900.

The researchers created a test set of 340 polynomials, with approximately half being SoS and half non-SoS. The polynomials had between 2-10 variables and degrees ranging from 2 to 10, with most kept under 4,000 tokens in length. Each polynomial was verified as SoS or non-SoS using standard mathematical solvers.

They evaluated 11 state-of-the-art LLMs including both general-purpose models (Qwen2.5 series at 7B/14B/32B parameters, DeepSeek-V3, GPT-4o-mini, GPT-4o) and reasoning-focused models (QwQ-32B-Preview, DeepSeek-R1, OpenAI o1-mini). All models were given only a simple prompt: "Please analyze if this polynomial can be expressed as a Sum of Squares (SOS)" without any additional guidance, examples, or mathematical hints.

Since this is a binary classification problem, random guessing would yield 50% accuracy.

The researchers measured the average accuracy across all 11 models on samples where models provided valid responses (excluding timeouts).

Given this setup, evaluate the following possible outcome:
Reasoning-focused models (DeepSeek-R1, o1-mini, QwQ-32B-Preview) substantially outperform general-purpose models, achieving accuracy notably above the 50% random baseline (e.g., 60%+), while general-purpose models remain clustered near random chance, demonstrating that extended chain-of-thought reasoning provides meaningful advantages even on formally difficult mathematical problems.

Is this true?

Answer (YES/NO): NO